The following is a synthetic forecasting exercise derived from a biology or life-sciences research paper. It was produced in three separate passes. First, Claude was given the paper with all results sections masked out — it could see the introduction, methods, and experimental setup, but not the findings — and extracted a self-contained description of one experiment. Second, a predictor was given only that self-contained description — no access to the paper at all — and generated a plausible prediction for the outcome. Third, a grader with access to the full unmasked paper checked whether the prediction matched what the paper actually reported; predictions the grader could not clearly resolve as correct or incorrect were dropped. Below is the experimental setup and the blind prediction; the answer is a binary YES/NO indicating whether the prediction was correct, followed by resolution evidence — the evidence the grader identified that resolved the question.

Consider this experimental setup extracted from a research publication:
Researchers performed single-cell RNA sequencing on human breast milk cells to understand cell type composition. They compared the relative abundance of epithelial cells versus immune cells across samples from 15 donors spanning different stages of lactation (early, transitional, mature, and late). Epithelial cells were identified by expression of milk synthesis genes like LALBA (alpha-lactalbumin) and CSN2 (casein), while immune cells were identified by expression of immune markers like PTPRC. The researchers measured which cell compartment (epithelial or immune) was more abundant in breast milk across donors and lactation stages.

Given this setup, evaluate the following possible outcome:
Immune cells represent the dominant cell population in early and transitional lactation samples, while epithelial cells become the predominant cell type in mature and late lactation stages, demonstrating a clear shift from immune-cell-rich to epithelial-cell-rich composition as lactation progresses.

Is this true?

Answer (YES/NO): NO